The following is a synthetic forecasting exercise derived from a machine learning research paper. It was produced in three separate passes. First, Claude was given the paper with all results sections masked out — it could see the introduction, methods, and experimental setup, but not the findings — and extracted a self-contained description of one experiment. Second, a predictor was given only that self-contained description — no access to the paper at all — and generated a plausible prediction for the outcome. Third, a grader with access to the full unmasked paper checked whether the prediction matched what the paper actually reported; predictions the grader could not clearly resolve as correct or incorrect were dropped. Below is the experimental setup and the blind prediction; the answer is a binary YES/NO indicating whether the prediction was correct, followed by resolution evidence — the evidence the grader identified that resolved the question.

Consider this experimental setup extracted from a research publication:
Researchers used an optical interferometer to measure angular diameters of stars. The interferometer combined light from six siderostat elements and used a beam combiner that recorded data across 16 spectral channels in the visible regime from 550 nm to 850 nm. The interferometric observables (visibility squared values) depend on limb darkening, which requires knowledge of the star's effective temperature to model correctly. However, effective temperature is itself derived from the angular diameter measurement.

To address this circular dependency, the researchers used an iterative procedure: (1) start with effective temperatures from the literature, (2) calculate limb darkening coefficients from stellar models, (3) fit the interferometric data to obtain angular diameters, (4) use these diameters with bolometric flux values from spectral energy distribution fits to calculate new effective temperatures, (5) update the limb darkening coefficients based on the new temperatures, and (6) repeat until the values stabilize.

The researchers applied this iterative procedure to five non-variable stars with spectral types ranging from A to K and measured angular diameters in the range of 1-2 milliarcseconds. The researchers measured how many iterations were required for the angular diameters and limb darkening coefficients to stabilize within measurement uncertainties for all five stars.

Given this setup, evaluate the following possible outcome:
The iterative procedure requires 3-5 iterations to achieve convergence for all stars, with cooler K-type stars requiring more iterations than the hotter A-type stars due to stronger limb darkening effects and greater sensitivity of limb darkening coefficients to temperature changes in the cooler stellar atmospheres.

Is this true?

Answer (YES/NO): NO